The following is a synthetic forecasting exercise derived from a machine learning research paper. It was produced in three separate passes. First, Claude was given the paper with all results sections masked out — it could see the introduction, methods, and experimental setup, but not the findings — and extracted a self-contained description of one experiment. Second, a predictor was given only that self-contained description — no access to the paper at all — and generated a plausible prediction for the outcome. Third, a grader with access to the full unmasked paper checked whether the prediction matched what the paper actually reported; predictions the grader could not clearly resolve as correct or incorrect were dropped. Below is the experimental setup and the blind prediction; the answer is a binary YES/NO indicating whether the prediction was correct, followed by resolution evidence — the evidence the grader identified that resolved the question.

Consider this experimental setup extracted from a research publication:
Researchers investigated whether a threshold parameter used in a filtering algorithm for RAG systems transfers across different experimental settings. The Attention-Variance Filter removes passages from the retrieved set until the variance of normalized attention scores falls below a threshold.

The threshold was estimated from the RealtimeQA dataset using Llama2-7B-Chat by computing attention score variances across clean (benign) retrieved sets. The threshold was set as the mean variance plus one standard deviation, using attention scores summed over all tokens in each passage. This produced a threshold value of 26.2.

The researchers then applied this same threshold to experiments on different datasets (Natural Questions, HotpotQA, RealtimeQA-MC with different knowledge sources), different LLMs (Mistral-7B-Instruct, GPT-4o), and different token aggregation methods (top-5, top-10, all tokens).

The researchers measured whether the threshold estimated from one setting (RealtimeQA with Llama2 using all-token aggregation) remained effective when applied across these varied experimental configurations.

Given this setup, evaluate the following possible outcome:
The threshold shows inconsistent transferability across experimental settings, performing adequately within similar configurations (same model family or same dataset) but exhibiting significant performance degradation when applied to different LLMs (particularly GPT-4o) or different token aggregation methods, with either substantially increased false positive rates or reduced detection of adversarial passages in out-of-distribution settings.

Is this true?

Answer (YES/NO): NO